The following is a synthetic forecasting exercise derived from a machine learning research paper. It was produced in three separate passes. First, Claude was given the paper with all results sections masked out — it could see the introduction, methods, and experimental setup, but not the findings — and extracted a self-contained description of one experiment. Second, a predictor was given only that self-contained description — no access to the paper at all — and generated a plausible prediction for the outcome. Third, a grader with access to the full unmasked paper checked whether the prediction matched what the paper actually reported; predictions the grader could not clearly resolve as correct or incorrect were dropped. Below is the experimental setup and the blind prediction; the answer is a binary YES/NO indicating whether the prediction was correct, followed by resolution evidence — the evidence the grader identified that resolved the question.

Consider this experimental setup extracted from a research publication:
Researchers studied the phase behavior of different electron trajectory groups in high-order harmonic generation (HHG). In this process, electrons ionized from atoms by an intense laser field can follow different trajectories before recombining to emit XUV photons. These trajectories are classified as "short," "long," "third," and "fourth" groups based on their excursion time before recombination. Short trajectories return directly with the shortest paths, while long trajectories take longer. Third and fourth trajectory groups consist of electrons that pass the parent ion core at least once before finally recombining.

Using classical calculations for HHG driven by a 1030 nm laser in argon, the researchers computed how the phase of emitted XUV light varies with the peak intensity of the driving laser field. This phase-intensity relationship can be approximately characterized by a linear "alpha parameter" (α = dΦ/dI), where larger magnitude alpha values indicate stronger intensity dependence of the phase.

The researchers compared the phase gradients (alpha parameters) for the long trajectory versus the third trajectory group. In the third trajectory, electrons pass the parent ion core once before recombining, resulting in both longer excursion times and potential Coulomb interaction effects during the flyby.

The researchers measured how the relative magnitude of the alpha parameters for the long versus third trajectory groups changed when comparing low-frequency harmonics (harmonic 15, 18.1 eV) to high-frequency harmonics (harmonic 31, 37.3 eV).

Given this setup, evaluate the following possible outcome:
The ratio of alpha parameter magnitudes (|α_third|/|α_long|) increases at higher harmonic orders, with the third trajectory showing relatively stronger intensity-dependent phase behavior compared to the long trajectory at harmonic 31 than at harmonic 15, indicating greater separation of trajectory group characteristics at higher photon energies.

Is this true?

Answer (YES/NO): YES